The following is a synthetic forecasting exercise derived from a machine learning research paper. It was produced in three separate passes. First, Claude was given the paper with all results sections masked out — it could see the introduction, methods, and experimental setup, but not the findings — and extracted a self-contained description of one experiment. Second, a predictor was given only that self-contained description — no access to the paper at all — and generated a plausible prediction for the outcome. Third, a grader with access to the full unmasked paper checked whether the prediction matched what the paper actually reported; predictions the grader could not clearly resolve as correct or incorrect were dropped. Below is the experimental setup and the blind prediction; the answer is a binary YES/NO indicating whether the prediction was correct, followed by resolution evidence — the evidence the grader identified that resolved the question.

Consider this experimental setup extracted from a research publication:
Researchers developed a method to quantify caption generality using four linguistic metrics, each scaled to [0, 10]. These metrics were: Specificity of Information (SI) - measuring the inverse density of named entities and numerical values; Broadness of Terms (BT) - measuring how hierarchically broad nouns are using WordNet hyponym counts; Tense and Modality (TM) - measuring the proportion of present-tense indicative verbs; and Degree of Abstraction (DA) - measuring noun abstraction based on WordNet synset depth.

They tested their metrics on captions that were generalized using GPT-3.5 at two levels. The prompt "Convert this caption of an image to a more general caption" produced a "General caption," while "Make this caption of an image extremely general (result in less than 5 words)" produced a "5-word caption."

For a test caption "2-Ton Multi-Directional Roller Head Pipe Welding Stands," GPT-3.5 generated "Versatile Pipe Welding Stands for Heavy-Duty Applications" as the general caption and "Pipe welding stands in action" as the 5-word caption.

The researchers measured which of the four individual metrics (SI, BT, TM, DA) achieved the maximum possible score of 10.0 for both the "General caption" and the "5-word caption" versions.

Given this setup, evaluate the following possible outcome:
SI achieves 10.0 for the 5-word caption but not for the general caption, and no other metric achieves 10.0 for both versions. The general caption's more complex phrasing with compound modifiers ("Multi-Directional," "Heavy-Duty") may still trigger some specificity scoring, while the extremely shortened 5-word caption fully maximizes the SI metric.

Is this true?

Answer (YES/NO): NO